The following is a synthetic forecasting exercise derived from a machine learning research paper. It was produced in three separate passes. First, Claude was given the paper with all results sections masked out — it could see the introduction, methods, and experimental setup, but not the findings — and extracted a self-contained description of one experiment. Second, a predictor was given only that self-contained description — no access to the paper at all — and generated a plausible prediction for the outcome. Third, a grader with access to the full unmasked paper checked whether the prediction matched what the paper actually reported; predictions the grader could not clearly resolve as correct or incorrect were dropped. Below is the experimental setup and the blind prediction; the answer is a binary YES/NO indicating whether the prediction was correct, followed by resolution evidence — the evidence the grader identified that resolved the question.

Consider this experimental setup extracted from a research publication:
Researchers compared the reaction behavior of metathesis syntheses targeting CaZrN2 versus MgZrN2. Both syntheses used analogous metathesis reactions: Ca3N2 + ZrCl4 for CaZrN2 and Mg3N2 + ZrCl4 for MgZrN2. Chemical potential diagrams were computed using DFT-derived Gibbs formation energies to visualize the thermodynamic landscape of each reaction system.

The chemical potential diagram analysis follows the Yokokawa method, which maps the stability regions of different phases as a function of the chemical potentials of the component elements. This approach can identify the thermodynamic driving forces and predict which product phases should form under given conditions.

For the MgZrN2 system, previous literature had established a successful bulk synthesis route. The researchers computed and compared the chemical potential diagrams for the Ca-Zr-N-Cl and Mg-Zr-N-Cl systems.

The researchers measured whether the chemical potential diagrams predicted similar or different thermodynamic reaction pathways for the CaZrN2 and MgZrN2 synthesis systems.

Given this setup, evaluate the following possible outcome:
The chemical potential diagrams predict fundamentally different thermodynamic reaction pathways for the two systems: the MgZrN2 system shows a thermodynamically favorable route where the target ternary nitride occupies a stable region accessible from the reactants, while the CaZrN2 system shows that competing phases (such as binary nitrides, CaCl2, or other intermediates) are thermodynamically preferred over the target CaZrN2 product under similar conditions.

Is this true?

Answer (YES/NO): NO